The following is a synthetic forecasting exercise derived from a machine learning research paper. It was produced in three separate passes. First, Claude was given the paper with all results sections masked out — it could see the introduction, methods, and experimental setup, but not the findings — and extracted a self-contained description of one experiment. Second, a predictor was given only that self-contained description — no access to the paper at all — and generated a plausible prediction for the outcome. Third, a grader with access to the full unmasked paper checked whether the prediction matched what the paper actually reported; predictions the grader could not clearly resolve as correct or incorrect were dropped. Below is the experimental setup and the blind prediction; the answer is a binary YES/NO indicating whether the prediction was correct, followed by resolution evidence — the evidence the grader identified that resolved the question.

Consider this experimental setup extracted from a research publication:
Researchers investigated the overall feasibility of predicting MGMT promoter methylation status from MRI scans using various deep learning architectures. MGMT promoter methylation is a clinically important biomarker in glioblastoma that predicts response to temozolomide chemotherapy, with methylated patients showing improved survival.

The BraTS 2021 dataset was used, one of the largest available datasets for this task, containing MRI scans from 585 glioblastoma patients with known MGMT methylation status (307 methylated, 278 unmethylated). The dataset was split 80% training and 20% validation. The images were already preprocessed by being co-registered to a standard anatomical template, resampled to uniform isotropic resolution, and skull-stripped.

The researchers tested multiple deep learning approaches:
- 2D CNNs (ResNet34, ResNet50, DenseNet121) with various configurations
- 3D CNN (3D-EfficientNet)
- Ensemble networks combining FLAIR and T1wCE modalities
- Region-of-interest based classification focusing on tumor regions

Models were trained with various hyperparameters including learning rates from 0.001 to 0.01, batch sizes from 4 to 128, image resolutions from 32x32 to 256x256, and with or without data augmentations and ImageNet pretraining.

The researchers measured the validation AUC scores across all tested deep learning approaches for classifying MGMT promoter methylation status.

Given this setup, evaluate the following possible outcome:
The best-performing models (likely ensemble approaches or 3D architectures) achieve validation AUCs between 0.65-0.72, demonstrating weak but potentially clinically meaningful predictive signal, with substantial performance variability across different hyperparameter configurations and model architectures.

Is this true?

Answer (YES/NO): NO